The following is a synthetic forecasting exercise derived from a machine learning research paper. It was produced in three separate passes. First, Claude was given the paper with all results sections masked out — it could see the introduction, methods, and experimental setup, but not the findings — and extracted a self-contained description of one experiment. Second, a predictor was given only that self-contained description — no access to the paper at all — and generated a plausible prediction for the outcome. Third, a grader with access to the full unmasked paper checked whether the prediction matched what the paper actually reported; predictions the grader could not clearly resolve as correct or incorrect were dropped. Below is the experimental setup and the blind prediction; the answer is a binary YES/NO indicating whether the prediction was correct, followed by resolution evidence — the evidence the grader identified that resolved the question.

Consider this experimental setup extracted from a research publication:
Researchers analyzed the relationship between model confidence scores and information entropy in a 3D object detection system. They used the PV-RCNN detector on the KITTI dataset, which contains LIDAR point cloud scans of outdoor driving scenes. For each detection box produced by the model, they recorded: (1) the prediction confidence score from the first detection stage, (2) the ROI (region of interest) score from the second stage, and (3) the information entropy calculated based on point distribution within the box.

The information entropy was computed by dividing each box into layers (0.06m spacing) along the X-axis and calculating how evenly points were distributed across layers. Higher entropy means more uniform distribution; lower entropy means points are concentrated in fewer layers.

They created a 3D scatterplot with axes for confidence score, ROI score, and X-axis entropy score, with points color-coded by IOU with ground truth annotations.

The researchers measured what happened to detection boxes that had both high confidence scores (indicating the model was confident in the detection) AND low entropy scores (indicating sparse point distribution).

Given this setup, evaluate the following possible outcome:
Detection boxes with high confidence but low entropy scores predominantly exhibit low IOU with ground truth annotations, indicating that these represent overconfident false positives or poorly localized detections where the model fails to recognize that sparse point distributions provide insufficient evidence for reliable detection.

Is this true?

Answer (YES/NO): YES